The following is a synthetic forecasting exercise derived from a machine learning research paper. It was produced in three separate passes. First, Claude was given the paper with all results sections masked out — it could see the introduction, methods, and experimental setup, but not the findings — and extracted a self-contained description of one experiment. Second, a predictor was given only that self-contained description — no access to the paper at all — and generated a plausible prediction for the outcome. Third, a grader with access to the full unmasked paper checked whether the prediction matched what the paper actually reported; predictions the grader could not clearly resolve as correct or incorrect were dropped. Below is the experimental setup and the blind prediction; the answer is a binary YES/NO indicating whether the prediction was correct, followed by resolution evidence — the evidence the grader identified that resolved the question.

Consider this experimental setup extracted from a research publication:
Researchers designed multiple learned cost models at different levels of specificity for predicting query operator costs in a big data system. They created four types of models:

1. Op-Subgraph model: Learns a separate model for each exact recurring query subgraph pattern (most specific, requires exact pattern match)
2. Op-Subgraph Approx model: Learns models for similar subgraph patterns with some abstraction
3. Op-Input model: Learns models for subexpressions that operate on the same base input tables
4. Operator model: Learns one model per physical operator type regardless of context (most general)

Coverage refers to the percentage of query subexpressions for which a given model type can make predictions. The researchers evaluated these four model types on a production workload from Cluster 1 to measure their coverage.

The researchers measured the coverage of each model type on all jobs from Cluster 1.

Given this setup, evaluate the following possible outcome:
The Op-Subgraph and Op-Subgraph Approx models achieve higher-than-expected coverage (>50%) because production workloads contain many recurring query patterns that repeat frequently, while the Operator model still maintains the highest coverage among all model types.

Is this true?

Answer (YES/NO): YES